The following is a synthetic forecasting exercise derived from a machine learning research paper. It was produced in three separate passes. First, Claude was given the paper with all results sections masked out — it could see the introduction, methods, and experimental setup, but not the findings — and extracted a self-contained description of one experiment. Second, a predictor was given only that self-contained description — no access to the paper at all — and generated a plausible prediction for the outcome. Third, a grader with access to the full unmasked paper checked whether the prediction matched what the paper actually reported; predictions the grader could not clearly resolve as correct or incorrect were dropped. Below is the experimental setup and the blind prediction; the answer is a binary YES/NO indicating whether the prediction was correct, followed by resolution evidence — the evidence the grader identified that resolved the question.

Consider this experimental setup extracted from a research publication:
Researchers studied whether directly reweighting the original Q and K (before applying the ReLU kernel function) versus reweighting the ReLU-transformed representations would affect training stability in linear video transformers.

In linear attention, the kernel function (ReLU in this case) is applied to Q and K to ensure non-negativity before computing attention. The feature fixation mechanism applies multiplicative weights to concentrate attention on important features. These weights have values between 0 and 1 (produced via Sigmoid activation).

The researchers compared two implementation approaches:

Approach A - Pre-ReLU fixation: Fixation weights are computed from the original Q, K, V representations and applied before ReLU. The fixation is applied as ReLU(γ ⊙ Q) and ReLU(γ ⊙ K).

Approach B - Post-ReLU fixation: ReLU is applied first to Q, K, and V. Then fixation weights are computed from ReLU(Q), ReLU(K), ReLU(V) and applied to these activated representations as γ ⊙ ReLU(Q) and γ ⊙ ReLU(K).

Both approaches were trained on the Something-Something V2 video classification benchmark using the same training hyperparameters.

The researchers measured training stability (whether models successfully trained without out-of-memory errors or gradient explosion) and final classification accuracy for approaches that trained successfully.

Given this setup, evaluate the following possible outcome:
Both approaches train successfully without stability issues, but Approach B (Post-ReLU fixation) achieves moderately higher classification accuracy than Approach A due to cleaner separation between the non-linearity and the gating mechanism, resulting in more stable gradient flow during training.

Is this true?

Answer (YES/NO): NO